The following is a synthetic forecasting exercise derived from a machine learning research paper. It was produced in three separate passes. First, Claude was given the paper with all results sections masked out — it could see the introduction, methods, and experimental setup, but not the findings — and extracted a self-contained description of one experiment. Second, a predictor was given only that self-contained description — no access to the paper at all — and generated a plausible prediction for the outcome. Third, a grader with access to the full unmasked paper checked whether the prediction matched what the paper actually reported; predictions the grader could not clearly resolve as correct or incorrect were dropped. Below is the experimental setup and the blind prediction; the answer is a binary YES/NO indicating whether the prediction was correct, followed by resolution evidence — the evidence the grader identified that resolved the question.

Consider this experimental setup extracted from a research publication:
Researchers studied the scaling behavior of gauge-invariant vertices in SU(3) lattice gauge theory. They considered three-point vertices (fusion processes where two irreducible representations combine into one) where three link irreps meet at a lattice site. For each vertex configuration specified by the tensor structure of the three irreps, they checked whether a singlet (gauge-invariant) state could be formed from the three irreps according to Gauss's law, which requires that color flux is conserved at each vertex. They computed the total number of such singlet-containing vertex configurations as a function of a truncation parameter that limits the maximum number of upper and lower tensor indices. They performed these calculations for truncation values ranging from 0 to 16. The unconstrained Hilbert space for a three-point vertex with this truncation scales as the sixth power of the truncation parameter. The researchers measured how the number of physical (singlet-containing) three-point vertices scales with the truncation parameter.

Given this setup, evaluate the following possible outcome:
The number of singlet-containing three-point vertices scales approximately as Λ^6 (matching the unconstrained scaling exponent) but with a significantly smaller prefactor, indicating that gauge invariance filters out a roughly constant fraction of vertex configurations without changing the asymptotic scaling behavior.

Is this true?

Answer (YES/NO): YES